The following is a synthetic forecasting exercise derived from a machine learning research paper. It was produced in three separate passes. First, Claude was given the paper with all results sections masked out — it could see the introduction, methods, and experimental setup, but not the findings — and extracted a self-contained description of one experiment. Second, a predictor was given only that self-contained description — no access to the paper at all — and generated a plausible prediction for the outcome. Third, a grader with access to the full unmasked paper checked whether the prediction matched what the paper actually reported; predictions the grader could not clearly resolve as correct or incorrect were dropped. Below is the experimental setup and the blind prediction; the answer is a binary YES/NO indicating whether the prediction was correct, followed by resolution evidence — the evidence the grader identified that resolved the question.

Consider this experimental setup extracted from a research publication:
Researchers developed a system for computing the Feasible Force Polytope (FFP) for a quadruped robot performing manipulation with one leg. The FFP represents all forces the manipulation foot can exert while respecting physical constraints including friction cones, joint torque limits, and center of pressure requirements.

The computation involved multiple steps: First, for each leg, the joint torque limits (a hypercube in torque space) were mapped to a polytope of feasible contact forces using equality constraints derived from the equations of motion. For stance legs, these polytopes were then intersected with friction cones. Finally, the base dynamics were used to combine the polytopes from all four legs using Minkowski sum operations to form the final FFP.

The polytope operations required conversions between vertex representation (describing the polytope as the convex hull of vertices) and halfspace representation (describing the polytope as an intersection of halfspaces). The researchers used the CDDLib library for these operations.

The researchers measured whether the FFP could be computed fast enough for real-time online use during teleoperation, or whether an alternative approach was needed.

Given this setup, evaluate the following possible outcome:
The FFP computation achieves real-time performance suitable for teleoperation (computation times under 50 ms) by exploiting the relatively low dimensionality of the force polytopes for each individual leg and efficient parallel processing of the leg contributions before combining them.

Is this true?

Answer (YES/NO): NO